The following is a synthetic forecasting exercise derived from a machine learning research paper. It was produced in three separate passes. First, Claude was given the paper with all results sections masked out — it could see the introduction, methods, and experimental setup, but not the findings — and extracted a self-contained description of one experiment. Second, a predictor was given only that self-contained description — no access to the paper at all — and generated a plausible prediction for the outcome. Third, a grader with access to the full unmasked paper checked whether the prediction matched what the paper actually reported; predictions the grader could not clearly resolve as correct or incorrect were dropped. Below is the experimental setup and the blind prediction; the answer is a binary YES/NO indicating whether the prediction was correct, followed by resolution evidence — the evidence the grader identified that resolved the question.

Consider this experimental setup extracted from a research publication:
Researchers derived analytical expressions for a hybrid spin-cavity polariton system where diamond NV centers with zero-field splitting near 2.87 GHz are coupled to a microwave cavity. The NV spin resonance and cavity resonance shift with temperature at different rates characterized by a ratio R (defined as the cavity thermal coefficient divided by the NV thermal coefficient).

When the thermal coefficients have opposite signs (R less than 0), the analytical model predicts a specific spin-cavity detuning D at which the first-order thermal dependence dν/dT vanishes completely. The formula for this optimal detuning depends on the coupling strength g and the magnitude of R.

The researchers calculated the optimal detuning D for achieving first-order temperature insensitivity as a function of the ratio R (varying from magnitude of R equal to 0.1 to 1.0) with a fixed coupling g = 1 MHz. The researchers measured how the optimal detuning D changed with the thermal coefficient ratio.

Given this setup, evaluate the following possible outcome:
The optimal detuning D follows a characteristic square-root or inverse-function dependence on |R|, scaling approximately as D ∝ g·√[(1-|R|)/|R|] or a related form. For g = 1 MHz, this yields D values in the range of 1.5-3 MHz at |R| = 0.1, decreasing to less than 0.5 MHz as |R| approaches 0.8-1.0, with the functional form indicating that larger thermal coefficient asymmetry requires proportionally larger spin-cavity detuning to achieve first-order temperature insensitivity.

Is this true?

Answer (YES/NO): NO